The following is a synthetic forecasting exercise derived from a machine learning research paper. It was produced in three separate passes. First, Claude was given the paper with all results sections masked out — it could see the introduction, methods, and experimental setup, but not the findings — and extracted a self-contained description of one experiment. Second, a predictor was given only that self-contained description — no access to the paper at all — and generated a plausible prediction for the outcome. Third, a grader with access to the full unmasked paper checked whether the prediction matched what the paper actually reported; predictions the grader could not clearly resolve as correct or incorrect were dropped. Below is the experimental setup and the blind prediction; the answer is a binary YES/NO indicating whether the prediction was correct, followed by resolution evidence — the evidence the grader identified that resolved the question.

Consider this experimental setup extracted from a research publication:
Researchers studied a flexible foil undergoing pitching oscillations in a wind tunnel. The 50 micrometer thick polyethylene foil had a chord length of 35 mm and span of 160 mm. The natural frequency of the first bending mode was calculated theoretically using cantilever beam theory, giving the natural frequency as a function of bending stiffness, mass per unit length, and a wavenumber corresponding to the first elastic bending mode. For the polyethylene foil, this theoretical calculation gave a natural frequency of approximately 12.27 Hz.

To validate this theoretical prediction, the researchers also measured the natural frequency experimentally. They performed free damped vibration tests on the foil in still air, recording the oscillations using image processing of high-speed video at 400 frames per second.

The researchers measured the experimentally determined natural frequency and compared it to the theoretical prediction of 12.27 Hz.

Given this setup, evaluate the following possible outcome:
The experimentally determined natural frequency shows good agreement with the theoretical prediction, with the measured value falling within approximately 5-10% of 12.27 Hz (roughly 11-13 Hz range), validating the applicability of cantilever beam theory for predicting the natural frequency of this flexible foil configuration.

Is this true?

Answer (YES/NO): YES